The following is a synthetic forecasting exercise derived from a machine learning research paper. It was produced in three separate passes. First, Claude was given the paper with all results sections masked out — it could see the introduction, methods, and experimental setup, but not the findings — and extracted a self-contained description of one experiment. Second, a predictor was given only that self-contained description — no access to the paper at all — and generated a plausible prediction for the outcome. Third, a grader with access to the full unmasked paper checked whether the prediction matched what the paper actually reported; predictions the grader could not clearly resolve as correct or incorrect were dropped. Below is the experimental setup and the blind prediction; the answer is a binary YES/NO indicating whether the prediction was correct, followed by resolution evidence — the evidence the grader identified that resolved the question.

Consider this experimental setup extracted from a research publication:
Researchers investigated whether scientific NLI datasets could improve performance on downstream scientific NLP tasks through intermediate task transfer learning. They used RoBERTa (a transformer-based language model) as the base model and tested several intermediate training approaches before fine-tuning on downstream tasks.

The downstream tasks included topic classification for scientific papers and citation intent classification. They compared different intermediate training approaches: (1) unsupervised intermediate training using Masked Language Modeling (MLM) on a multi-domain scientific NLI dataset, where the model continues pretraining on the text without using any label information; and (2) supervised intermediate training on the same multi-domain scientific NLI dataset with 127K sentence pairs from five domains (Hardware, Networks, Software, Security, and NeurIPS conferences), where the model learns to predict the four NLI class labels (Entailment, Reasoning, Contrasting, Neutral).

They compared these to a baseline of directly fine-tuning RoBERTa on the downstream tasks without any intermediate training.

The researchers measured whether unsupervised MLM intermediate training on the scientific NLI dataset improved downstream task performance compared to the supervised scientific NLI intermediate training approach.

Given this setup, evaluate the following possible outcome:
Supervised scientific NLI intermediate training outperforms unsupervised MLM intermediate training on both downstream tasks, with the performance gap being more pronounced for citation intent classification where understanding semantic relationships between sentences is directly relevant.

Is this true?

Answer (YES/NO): YES